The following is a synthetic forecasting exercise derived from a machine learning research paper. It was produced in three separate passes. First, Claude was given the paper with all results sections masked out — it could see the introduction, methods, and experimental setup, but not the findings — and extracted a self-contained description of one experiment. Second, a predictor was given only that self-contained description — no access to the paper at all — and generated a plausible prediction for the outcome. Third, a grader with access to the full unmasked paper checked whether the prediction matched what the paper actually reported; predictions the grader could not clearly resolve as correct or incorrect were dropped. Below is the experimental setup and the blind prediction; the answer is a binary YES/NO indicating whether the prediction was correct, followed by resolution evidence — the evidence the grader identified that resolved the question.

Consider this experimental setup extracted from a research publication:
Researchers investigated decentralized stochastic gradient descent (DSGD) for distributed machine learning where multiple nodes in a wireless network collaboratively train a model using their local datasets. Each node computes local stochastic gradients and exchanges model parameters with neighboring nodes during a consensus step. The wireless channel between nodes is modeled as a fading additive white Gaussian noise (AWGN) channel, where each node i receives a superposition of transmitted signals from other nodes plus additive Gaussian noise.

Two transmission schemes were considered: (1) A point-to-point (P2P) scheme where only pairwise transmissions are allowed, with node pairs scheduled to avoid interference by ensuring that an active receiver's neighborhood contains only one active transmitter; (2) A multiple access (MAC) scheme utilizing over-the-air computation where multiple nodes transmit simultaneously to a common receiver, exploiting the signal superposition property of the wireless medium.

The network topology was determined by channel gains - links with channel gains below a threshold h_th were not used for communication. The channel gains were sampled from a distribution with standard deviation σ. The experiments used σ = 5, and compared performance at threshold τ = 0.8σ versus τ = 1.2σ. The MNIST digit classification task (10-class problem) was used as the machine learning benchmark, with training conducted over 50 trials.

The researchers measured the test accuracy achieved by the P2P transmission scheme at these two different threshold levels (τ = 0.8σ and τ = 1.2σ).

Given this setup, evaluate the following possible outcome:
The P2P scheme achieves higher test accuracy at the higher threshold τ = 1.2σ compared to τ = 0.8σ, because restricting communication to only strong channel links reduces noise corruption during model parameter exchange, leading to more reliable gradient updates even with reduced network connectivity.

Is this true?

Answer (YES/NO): YES